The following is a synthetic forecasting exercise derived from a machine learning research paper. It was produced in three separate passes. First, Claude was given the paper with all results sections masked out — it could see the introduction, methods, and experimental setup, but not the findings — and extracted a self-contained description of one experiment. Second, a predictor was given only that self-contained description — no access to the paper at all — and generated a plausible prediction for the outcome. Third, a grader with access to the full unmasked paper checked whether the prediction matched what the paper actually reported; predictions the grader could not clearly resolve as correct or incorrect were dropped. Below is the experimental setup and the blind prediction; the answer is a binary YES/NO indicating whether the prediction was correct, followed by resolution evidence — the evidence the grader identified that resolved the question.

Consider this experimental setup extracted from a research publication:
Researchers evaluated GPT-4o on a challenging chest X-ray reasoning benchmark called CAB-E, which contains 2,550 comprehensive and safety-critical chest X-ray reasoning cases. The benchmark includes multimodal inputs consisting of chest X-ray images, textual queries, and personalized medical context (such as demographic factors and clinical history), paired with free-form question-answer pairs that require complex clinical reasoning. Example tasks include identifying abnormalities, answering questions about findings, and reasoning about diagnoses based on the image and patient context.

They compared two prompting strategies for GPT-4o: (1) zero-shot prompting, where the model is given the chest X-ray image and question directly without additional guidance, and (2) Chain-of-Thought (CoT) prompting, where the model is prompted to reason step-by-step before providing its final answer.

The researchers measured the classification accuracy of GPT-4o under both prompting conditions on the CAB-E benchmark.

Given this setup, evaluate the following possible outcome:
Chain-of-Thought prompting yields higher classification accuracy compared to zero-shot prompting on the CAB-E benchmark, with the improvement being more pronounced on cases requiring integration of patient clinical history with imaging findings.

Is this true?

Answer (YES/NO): NO